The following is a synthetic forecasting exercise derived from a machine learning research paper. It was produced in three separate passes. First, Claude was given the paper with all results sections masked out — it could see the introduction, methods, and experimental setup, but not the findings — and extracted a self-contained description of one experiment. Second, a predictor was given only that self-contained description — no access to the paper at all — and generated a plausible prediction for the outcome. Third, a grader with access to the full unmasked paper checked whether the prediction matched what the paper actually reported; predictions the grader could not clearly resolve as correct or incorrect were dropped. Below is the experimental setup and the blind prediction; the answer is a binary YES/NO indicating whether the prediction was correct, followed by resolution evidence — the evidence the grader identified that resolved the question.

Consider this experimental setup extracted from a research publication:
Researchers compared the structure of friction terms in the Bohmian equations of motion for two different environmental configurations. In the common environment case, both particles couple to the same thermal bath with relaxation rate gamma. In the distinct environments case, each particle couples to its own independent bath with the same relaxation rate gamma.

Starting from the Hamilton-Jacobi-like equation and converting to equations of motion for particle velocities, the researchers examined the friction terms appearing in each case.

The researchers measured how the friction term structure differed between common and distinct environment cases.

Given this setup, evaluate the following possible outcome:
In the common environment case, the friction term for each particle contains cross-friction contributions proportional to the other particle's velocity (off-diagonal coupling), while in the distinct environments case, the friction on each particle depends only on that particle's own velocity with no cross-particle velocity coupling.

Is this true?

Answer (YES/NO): YES